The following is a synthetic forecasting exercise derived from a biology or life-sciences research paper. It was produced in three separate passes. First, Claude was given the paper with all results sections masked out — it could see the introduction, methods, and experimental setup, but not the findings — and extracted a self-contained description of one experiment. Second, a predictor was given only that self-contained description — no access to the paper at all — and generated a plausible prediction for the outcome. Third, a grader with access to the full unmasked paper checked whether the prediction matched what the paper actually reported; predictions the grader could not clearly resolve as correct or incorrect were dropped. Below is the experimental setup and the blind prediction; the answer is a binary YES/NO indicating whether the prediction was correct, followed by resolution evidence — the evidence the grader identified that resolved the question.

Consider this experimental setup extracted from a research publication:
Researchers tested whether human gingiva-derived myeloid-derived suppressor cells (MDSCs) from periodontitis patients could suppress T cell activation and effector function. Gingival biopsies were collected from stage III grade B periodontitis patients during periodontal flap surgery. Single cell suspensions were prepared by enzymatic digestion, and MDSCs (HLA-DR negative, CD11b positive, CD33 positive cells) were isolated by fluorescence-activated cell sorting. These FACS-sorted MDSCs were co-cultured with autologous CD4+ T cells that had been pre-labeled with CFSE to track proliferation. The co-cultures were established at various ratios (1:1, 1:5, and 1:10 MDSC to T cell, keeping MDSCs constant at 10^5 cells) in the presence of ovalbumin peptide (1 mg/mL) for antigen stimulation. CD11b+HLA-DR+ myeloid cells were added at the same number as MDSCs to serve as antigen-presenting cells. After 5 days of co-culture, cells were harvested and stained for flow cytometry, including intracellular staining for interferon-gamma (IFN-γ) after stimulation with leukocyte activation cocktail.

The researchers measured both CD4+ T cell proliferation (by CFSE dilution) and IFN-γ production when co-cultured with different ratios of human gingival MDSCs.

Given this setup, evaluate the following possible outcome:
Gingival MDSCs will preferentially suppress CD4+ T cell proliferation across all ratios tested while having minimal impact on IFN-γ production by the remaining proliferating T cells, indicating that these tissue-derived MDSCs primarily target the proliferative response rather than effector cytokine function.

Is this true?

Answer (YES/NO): NO